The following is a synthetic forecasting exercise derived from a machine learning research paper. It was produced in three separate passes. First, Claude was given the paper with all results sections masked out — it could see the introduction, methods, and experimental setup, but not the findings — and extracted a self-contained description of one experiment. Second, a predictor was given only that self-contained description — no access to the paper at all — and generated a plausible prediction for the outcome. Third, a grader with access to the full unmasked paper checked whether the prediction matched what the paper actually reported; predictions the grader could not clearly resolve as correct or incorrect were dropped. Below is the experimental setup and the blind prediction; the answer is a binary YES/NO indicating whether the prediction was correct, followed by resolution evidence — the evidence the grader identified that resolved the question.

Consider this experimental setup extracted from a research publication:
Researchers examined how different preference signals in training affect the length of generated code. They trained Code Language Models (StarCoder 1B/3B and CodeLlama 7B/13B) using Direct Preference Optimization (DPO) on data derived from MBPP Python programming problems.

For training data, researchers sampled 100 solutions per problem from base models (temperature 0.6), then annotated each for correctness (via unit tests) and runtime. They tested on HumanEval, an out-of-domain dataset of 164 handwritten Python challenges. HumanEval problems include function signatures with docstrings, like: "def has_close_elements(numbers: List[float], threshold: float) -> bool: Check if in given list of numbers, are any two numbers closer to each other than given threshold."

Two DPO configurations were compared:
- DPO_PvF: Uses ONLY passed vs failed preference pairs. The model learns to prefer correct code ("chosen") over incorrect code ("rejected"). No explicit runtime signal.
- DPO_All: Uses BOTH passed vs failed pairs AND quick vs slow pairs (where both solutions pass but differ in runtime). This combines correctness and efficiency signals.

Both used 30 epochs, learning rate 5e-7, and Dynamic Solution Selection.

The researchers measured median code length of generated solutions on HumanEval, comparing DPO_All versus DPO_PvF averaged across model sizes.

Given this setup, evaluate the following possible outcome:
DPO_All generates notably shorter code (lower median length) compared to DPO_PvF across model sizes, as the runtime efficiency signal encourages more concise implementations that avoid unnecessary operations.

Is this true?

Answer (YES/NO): YES